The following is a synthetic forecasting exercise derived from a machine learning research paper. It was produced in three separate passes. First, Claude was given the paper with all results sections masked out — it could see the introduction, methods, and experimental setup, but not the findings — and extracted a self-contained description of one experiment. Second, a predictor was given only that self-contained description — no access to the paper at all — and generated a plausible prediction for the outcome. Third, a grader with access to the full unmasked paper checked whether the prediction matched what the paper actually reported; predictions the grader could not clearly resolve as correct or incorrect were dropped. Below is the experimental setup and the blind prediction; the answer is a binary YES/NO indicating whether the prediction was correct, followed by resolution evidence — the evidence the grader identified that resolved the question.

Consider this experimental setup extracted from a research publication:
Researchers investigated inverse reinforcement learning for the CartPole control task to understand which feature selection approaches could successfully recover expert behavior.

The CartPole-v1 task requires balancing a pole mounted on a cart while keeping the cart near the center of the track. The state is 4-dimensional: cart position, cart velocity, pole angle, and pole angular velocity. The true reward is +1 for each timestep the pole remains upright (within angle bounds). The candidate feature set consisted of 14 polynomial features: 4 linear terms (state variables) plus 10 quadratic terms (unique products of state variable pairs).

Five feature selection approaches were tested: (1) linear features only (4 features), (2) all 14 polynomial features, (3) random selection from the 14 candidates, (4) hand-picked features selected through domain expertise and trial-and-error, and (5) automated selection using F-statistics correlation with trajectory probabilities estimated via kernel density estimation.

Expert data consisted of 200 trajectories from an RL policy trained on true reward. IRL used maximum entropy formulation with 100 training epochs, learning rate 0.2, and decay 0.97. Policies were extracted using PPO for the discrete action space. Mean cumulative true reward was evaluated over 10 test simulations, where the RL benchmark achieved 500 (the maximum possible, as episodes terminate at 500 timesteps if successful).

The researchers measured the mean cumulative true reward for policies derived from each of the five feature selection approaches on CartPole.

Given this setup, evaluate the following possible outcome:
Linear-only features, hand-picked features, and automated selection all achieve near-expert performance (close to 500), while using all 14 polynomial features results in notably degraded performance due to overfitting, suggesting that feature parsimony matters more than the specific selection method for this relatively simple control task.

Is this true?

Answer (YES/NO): NO